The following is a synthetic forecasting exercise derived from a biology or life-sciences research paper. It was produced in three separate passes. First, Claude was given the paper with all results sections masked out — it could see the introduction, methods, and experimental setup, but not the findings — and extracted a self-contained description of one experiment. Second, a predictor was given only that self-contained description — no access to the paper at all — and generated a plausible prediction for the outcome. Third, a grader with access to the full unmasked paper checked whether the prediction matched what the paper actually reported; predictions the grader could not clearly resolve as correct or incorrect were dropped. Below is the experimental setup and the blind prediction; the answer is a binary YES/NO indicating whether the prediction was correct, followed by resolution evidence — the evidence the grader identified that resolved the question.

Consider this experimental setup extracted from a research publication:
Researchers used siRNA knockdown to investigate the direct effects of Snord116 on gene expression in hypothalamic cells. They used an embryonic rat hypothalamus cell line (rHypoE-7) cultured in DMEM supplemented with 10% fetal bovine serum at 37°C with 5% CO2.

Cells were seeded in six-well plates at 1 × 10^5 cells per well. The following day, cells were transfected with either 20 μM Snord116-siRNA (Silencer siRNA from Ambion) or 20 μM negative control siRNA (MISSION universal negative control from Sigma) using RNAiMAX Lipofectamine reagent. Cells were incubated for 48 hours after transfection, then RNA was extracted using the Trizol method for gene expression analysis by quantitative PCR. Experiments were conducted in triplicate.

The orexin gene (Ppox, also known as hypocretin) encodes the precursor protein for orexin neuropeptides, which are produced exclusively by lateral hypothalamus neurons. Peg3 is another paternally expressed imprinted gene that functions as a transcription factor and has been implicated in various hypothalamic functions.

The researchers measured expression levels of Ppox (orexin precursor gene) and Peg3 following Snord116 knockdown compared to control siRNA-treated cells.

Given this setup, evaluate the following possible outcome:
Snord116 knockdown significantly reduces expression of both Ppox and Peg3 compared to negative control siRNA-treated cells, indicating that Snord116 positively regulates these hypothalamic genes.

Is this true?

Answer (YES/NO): NO